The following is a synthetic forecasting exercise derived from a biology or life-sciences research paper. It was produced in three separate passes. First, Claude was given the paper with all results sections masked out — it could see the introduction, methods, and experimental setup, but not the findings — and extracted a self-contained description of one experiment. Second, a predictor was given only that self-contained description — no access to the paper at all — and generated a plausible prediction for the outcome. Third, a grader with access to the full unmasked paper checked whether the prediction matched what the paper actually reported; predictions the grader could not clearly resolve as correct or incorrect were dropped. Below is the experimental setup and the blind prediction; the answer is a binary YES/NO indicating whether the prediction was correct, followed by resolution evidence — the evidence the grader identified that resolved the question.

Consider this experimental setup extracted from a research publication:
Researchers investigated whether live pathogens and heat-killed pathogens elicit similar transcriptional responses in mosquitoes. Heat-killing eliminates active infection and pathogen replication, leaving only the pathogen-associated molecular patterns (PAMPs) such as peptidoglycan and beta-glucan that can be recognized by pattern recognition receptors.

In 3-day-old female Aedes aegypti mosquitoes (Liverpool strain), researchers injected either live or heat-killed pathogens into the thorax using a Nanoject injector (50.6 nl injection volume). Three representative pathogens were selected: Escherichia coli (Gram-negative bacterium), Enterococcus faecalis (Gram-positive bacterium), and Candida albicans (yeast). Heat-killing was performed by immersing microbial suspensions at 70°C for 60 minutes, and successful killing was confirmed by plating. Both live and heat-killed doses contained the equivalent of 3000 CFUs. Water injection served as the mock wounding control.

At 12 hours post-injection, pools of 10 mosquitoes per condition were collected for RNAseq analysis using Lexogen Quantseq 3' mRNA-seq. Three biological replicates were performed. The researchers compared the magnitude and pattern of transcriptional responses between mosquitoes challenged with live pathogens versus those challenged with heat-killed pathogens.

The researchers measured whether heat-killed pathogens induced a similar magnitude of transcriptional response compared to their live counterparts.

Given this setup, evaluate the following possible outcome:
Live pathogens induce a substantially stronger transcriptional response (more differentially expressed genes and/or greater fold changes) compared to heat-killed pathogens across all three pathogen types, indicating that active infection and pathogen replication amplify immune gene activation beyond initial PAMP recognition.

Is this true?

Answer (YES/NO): YES